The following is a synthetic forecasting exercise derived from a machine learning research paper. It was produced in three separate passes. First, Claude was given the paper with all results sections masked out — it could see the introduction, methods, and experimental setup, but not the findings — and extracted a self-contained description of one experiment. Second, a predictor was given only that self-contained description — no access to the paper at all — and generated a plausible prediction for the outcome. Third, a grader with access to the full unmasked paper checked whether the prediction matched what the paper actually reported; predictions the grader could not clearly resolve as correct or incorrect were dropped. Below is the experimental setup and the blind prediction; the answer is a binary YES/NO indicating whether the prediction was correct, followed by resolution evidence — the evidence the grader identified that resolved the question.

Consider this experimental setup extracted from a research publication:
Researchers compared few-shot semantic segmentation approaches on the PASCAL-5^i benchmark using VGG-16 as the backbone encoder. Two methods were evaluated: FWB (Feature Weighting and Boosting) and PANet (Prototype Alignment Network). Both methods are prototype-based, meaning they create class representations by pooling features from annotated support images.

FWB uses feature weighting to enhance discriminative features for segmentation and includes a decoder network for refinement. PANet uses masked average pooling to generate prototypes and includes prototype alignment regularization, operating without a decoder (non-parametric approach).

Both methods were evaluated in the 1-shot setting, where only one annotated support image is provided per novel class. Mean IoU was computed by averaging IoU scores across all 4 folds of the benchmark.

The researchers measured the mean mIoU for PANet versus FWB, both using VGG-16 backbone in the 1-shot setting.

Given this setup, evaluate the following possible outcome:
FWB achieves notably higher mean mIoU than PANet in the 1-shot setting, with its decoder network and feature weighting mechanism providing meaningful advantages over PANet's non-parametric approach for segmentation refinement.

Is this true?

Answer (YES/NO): YES